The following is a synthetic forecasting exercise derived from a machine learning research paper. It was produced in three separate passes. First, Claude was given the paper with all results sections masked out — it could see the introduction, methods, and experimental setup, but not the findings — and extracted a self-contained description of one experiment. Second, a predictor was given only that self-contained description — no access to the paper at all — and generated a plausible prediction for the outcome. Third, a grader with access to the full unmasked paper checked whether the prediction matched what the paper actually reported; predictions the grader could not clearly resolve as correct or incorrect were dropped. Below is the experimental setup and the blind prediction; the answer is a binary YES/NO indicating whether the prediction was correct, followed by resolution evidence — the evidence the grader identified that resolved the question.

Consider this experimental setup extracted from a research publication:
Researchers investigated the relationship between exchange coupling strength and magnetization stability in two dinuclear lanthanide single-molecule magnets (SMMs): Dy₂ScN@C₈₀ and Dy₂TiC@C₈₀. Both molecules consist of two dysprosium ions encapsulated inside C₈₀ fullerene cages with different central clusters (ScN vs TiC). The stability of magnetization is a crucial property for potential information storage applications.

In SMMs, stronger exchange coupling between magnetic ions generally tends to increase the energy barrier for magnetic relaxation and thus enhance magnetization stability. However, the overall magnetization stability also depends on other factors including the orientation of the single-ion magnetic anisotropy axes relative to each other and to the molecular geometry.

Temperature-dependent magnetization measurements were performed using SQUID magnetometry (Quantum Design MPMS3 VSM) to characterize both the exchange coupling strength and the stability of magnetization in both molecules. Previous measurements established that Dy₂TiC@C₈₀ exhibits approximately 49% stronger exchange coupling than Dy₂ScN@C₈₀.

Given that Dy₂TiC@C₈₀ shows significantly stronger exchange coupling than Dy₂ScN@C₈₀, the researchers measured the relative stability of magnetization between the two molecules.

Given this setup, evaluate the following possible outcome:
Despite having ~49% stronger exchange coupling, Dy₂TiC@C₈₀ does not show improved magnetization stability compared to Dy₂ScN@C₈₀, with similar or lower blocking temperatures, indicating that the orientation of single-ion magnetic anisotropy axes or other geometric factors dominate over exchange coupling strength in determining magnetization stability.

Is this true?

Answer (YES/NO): YES